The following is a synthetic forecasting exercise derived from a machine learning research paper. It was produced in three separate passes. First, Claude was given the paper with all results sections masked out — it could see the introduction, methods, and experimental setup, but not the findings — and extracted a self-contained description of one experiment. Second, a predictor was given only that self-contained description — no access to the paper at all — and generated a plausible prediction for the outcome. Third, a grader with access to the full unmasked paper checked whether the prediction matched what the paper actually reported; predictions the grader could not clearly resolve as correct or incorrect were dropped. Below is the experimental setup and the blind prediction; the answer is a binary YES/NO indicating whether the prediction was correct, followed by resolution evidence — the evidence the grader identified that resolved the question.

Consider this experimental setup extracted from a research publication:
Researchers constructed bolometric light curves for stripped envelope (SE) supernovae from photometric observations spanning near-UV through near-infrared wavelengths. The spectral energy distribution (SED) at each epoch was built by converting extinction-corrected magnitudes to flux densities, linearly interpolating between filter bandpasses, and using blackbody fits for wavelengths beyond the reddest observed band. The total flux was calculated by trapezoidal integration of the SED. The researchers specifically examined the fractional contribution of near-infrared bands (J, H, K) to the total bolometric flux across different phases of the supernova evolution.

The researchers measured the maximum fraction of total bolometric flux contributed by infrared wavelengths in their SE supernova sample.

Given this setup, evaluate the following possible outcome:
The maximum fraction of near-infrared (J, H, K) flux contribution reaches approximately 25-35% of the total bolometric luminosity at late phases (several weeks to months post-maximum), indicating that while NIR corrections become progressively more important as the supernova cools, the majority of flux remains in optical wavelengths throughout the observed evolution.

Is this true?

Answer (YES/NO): NO